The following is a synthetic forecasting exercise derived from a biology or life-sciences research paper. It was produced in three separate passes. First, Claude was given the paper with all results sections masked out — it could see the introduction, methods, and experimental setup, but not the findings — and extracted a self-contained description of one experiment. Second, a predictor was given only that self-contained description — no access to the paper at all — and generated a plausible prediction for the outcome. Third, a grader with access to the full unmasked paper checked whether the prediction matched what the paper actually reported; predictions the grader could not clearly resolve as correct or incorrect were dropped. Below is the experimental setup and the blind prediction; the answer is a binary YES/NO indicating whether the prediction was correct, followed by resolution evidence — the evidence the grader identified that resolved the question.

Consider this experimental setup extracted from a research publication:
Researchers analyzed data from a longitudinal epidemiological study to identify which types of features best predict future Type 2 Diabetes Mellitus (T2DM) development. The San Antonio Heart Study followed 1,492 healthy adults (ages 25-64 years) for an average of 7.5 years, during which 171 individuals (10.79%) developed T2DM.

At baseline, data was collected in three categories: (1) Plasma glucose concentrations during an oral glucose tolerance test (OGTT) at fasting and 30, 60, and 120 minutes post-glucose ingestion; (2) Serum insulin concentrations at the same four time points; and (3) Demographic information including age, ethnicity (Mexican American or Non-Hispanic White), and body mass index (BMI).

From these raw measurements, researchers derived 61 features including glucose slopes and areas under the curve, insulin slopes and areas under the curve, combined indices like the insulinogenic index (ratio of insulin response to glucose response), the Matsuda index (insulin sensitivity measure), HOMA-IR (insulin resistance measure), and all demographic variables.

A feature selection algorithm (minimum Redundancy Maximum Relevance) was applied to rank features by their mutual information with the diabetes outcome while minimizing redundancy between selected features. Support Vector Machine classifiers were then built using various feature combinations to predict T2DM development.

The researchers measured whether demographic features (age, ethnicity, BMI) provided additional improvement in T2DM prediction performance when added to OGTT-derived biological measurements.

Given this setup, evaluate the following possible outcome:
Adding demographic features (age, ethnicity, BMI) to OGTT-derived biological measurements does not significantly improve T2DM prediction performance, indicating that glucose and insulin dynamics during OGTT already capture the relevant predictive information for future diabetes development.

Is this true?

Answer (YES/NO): NO